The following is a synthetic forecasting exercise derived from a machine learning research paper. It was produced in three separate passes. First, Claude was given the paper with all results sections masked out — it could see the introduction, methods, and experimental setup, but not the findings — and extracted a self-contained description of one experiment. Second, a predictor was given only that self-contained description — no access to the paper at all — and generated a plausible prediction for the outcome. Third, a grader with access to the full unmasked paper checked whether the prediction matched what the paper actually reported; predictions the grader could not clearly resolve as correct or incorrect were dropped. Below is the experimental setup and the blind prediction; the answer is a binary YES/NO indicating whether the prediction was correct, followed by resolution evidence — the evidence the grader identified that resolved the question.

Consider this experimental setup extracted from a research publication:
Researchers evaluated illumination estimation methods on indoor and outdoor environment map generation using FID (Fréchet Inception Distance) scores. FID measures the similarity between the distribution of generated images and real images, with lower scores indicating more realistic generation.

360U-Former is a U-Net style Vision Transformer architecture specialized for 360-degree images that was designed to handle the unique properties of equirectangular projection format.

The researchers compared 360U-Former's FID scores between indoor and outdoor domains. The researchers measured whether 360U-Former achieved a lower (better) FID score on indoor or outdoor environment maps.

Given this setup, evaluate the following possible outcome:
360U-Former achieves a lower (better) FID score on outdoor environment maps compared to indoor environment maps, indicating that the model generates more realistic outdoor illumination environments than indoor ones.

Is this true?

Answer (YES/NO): YES